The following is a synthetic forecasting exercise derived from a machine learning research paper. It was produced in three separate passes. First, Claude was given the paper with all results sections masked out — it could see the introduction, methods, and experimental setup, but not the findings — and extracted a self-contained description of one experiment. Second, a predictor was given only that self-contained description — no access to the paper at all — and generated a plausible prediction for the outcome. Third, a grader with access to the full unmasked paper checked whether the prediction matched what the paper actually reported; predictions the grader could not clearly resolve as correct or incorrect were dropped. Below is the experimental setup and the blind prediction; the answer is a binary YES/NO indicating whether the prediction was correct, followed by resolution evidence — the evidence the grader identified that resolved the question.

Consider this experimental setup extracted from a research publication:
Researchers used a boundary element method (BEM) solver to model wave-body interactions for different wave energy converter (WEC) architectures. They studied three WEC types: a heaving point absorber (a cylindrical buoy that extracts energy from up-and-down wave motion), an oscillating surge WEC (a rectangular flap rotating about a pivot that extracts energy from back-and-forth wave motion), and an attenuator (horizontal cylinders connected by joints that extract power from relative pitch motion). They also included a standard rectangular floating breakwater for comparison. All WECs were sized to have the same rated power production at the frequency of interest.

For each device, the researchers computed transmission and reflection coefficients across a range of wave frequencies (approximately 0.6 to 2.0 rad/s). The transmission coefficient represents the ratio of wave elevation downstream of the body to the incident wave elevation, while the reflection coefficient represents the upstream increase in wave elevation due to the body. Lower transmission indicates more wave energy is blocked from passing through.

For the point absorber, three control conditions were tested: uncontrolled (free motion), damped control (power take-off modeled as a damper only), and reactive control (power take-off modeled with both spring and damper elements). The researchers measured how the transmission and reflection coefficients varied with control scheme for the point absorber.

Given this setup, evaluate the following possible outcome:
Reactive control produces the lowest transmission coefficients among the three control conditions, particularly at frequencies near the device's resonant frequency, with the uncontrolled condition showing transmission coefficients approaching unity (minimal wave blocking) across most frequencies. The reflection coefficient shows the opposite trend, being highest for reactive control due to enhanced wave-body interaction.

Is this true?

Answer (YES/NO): NO